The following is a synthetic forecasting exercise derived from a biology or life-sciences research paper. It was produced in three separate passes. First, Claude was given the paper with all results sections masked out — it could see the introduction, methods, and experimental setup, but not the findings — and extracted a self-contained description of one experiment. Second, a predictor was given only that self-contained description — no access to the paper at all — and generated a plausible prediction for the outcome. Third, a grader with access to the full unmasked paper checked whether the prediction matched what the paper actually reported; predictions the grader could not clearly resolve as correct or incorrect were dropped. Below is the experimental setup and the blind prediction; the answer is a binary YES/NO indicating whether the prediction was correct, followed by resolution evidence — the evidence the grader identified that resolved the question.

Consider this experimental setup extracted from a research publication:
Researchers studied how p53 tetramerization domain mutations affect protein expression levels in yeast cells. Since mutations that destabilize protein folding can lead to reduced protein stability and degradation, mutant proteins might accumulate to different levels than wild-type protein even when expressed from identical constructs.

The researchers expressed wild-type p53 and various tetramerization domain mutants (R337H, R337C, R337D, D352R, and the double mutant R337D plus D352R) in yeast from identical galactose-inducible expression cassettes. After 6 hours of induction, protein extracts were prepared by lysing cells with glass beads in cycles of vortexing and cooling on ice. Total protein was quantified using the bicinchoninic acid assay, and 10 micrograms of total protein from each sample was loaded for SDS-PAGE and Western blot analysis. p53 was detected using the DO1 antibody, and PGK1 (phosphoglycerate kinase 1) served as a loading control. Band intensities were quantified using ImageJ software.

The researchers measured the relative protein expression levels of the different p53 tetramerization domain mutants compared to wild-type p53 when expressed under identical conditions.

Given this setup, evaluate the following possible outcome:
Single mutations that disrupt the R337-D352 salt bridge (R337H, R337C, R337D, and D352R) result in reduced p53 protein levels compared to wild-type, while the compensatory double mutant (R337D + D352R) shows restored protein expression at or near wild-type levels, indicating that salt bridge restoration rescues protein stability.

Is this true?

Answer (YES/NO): NO